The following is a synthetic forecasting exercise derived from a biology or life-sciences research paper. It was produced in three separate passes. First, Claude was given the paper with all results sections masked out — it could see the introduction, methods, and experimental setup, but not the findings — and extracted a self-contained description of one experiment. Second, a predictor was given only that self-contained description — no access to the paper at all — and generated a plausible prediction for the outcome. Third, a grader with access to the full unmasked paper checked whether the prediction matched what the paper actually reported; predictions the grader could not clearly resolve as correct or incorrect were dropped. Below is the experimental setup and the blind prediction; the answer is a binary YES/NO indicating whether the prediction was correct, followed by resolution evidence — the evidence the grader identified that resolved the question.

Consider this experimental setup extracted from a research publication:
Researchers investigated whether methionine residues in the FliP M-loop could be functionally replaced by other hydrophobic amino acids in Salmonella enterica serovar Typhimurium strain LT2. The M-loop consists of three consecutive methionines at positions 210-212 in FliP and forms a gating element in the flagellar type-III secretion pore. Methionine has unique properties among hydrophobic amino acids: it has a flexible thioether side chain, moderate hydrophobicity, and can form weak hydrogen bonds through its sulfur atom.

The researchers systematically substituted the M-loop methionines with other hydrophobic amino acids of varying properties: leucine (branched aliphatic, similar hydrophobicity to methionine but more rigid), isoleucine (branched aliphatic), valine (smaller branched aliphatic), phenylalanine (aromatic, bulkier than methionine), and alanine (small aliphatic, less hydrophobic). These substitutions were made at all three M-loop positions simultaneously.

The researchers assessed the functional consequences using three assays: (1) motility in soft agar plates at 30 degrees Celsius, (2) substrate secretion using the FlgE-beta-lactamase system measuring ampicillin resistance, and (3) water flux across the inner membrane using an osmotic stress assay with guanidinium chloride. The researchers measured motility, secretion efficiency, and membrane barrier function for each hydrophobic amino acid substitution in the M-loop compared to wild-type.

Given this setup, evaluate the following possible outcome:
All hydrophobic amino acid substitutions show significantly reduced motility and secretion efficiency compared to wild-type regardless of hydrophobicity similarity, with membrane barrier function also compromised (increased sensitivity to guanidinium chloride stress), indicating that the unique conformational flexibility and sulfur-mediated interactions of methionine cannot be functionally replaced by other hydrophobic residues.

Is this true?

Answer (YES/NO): NO